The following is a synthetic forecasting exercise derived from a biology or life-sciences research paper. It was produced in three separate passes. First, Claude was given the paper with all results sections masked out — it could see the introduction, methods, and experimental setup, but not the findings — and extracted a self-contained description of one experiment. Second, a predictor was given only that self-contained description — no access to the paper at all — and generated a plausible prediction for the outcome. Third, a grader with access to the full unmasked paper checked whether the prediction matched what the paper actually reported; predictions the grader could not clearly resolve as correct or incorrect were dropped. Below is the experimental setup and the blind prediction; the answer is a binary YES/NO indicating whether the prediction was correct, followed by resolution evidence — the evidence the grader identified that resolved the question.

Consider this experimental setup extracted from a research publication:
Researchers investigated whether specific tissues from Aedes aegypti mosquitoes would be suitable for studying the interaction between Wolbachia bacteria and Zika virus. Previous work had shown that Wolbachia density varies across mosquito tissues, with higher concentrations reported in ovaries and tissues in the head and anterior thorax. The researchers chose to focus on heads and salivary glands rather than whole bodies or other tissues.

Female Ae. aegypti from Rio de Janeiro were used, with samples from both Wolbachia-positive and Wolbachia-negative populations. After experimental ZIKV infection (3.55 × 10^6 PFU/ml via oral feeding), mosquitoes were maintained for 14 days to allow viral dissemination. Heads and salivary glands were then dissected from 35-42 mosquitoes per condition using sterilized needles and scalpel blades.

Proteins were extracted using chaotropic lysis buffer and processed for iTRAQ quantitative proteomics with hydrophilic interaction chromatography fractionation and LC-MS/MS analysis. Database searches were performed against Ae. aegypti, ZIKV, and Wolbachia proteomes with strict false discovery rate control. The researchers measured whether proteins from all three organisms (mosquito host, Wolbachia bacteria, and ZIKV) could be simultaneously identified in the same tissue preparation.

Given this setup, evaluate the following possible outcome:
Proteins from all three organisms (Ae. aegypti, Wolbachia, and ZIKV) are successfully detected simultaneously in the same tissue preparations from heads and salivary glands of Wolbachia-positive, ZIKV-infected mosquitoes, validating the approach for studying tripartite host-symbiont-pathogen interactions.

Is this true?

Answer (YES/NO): NO